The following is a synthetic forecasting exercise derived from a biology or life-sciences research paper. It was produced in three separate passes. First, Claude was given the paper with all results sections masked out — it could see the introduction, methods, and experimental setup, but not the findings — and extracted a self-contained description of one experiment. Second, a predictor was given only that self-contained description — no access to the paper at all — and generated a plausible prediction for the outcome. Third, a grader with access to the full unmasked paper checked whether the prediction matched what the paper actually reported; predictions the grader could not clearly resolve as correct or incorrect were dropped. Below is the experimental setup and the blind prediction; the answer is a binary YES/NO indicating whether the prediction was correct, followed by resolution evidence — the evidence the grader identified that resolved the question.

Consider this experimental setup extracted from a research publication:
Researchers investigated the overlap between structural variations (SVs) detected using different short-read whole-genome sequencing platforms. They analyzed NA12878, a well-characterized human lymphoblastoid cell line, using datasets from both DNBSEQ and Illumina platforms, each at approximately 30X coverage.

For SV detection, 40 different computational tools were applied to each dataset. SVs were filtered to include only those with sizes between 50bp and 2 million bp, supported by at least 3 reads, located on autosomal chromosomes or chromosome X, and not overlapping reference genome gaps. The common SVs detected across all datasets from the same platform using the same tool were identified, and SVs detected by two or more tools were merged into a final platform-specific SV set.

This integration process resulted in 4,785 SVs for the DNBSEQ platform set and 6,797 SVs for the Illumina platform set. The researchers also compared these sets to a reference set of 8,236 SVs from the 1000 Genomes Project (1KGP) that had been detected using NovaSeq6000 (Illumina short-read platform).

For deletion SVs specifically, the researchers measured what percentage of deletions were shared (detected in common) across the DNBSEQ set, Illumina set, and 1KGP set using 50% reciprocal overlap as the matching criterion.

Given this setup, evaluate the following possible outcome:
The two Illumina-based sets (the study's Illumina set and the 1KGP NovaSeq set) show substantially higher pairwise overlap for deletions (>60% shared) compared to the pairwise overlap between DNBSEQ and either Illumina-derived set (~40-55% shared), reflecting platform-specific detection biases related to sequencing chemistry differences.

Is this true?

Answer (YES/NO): NO